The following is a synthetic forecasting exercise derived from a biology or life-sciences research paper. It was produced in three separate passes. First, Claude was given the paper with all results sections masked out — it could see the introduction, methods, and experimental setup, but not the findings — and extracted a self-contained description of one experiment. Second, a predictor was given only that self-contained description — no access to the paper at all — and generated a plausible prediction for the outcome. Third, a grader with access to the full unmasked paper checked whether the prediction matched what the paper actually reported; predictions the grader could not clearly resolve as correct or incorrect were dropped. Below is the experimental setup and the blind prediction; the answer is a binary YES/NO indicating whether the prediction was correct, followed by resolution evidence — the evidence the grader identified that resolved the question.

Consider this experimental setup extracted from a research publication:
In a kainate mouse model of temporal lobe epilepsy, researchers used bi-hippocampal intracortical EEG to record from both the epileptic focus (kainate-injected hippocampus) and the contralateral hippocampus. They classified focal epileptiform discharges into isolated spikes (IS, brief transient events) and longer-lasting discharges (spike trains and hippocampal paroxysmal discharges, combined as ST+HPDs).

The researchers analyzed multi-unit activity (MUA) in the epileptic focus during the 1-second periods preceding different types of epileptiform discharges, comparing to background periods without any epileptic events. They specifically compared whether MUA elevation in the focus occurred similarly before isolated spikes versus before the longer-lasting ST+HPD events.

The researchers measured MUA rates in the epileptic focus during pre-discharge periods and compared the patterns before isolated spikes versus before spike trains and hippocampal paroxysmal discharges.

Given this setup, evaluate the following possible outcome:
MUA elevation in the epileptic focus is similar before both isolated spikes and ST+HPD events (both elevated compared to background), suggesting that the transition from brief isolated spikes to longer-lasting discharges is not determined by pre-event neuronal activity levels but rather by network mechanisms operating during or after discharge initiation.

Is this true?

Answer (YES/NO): NO